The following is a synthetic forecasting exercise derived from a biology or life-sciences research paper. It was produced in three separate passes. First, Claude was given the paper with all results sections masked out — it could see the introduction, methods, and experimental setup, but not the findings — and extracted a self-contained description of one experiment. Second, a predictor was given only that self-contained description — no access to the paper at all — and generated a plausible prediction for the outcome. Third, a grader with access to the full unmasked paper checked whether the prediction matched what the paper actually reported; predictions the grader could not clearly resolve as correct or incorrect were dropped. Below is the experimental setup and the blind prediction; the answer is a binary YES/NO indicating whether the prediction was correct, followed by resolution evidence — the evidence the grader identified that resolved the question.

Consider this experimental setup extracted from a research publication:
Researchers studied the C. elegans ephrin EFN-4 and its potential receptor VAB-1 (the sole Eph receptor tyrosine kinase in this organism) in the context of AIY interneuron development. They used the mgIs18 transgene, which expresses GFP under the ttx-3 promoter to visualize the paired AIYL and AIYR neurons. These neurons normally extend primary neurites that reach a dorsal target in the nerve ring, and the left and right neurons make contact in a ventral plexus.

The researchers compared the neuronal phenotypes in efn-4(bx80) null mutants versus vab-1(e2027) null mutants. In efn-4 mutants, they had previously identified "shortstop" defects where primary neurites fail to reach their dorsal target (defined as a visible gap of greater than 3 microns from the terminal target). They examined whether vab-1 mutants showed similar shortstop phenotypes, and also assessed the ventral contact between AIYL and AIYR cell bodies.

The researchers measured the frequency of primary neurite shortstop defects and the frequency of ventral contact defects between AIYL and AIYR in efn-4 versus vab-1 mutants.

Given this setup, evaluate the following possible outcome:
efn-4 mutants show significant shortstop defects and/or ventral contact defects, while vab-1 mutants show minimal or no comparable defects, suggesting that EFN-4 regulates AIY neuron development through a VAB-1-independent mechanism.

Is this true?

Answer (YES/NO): NO